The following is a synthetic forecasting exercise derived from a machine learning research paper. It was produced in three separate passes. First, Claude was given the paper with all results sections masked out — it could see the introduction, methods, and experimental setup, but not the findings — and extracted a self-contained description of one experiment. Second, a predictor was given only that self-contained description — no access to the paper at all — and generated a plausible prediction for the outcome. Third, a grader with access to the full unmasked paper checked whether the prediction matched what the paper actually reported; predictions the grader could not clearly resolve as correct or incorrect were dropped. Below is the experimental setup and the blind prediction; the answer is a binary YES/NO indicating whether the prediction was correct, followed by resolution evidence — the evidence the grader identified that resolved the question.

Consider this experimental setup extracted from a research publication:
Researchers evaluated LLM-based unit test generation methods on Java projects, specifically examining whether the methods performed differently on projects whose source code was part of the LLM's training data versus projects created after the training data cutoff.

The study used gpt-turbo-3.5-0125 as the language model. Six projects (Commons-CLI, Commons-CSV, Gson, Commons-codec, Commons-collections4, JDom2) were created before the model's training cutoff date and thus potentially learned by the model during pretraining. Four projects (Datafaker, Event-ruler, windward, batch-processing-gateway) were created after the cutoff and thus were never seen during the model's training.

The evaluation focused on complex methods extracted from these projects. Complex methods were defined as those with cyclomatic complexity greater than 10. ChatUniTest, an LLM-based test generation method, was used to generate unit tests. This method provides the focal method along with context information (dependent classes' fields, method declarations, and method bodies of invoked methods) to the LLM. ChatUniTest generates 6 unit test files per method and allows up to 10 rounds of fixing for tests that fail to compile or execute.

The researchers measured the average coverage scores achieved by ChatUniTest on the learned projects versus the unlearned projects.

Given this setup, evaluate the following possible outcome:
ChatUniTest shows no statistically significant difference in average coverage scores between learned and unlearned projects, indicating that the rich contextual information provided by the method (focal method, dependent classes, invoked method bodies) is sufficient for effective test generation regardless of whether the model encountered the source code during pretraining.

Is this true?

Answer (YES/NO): NO